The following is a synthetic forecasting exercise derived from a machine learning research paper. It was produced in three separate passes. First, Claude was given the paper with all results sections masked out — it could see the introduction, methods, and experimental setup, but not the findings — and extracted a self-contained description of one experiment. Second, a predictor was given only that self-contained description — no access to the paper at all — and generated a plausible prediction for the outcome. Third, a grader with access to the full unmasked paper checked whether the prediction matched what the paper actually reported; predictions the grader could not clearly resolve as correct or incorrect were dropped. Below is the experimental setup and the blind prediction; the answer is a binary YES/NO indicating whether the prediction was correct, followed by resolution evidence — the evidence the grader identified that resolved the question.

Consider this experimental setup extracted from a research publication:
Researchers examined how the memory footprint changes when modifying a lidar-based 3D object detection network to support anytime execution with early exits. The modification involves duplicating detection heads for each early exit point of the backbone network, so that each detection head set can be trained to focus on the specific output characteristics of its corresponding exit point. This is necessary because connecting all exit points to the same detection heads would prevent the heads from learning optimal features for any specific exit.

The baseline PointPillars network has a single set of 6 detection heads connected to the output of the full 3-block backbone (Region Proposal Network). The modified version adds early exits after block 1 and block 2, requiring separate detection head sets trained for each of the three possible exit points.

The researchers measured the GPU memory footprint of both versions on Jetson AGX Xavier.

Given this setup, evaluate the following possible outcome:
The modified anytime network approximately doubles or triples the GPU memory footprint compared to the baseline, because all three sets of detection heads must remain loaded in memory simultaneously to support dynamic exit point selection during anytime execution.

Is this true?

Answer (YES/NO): NO